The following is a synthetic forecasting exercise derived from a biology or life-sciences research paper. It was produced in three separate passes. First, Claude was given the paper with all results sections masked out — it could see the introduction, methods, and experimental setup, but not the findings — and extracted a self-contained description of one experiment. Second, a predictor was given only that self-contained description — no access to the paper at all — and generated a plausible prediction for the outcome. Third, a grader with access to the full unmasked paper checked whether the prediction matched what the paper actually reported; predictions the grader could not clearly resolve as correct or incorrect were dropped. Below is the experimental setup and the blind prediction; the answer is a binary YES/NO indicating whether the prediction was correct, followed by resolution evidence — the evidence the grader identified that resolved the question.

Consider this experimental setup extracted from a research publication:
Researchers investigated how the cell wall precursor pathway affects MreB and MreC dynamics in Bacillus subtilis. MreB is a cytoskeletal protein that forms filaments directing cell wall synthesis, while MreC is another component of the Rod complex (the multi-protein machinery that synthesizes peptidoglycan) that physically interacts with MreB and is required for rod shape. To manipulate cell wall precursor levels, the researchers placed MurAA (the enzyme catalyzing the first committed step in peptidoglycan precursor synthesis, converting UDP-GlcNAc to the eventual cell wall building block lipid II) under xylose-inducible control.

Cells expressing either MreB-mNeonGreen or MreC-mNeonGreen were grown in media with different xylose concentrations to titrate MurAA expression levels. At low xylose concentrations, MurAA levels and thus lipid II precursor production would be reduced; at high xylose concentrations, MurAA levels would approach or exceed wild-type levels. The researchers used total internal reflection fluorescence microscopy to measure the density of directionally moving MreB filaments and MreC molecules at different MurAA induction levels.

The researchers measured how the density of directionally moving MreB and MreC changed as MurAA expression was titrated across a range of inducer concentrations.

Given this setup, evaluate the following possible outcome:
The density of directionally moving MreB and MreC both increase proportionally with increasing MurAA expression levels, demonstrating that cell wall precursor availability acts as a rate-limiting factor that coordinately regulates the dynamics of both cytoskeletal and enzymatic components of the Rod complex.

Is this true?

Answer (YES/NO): NO